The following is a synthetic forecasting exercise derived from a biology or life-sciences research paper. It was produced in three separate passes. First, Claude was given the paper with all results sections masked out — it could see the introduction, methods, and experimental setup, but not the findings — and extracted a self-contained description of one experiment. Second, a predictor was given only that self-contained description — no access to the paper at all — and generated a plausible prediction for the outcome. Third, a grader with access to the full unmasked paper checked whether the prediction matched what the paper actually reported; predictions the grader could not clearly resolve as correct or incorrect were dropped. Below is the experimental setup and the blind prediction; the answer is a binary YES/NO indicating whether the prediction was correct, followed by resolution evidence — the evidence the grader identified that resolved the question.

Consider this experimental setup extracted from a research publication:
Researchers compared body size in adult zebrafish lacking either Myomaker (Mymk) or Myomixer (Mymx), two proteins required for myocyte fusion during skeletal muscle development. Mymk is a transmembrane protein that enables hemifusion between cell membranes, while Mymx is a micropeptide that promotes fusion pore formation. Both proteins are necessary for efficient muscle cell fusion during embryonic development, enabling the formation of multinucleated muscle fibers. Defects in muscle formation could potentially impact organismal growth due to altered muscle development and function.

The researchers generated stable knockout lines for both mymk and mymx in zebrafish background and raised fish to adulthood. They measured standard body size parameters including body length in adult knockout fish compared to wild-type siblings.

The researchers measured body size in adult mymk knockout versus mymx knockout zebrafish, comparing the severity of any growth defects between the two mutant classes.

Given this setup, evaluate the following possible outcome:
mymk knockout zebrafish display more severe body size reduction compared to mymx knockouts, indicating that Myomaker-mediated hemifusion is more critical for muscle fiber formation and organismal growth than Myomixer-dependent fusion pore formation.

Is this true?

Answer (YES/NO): YES